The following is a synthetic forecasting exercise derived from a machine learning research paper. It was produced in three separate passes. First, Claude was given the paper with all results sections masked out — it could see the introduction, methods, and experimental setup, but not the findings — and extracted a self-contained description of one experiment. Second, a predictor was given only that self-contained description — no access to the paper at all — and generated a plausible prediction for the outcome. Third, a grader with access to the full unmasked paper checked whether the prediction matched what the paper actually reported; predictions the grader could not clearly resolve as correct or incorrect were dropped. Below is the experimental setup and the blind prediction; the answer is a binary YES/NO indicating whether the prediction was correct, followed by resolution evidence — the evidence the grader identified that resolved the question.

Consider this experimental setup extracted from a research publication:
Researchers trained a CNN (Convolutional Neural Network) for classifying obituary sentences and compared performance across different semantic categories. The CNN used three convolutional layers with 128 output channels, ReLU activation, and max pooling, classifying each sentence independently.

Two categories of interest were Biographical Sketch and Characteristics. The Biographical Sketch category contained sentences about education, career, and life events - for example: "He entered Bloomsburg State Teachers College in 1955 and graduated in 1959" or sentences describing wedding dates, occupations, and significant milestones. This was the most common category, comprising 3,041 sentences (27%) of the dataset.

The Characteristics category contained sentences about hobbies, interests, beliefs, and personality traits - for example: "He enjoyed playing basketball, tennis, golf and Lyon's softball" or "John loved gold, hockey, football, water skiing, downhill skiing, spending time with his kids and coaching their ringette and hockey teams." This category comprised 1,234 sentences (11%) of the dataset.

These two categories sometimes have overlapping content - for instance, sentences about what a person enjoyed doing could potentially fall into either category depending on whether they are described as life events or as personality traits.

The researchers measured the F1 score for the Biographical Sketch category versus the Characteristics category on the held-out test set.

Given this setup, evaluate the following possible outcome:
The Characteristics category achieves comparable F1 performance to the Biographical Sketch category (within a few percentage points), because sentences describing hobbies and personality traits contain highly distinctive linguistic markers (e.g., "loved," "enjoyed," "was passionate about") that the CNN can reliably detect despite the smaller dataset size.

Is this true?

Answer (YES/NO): NO